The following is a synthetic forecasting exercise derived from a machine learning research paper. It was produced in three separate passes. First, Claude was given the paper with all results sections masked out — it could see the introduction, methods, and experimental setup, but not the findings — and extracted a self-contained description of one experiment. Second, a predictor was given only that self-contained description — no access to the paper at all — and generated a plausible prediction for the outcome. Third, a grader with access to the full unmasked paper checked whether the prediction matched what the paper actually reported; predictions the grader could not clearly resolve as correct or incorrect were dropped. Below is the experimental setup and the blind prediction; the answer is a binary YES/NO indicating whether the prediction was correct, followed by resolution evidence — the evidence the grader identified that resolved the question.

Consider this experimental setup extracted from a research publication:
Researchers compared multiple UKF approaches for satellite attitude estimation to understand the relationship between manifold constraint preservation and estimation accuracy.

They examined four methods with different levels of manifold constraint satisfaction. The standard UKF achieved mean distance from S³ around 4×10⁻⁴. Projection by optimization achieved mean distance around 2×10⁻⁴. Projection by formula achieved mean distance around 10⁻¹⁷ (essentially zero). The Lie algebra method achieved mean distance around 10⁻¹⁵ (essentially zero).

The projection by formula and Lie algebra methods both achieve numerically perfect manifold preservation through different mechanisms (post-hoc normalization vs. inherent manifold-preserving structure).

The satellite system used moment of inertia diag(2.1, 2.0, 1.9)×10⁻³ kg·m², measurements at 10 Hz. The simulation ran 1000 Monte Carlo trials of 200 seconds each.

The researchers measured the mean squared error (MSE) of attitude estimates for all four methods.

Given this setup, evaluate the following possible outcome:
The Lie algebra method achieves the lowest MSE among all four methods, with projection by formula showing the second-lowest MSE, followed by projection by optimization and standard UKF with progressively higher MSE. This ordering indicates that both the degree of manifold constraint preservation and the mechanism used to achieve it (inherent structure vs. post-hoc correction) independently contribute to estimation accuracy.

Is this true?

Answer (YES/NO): NO